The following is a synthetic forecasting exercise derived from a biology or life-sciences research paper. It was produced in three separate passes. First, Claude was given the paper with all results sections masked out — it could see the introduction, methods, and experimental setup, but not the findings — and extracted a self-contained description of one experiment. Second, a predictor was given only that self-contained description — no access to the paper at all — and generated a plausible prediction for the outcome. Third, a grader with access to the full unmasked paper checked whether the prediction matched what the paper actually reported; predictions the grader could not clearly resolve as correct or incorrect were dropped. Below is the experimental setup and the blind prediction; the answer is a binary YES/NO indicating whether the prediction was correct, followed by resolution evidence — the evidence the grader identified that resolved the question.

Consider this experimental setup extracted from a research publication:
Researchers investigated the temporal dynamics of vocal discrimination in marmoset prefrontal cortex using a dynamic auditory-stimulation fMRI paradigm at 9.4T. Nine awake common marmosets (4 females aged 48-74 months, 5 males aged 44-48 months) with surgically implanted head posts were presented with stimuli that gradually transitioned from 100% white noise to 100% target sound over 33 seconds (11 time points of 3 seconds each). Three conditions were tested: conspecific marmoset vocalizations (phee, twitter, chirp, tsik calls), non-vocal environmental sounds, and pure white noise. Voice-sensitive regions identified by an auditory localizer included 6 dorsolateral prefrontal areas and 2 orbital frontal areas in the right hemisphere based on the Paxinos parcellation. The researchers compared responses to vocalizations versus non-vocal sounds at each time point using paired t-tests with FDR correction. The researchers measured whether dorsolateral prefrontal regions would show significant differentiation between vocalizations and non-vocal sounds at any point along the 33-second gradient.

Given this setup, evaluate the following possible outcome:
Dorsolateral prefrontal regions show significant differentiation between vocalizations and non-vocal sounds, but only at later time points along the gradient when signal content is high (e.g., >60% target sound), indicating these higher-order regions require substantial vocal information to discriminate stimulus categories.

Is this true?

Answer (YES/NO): NO